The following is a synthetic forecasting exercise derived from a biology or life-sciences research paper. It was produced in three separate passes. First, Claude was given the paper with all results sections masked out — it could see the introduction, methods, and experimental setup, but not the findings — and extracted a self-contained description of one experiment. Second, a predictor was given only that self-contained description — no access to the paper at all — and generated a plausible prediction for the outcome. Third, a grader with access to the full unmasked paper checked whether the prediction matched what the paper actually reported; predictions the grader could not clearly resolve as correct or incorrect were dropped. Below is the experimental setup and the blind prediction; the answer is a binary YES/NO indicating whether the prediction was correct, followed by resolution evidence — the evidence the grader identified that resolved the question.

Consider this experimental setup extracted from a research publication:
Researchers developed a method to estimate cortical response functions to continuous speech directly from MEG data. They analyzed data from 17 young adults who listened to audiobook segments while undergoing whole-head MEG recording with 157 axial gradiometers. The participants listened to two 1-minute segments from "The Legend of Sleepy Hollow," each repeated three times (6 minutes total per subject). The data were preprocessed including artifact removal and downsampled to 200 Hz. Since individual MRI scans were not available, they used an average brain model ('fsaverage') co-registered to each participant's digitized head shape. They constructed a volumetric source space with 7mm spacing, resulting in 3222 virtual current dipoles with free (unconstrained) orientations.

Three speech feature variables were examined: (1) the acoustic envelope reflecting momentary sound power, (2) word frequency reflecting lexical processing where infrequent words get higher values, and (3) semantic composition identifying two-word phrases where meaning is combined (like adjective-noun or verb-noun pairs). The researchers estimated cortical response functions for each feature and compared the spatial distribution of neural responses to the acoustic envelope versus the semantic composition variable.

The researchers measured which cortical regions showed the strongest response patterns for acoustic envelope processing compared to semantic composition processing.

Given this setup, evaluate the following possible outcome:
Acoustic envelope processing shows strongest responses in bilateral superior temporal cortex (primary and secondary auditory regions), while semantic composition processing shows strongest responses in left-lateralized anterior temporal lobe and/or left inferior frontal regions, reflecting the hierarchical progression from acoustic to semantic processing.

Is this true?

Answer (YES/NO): NO